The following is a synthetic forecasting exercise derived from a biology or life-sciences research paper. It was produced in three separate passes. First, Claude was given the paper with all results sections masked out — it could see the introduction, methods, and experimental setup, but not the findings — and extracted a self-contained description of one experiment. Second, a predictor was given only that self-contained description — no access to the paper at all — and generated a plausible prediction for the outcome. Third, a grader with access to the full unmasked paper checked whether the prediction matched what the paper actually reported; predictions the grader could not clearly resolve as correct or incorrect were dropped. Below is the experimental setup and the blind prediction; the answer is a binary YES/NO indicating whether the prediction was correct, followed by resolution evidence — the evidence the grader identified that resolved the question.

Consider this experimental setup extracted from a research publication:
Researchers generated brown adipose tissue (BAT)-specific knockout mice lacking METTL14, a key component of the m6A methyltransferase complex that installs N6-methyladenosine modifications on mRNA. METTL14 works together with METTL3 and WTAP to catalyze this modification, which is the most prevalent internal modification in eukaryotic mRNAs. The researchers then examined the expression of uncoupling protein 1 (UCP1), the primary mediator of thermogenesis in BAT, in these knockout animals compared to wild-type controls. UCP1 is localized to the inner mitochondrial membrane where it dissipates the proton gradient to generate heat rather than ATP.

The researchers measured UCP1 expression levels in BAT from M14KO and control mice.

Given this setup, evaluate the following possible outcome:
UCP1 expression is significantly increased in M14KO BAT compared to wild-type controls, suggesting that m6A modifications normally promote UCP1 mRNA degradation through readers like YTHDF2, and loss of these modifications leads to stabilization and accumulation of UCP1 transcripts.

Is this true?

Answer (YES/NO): NO